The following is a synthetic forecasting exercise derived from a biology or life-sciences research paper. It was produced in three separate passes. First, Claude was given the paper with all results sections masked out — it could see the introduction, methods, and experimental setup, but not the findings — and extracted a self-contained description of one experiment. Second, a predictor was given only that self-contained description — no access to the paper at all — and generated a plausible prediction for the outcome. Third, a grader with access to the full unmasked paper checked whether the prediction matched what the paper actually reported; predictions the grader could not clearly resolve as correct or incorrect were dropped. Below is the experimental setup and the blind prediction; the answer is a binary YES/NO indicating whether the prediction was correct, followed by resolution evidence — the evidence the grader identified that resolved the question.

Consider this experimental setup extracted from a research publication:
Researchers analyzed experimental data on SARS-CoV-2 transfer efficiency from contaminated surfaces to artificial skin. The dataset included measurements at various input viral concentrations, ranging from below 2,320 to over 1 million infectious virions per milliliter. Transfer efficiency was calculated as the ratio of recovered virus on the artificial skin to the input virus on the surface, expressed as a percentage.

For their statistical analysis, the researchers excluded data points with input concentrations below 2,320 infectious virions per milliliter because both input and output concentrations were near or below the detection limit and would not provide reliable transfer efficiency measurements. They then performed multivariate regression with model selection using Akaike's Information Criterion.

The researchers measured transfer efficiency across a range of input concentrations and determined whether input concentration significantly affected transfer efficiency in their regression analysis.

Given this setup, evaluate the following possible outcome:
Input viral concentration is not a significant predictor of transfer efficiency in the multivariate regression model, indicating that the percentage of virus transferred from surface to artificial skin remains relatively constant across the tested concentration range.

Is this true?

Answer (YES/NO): YES